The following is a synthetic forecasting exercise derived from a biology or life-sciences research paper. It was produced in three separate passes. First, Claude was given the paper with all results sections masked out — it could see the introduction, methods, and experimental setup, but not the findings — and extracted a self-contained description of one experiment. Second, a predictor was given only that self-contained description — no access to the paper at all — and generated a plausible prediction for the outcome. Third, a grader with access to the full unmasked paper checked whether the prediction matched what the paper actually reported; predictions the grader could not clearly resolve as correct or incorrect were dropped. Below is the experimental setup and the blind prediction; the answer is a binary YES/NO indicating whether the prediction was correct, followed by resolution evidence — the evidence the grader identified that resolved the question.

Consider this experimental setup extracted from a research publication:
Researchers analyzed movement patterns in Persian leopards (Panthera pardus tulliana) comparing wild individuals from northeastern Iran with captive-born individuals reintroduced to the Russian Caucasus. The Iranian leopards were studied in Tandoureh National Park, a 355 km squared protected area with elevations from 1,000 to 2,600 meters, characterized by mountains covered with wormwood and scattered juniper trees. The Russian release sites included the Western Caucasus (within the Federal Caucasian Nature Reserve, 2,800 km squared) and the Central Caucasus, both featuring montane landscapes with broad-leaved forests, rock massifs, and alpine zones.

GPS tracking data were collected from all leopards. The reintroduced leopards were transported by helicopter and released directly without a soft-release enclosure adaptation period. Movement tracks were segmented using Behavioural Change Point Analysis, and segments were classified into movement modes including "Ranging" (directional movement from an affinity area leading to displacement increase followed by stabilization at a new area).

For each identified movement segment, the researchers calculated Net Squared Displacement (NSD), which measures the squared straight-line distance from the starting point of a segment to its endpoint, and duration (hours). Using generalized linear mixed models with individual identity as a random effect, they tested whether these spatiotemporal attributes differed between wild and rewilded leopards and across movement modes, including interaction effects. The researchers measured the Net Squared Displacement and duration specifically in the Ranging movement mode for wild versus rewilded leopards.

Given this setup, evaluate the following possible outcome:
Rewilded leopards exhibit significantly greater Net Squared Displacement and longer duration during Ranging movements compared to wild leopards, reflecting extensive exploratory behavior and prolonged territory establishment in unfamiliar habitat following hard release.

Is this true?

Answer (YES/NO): YES